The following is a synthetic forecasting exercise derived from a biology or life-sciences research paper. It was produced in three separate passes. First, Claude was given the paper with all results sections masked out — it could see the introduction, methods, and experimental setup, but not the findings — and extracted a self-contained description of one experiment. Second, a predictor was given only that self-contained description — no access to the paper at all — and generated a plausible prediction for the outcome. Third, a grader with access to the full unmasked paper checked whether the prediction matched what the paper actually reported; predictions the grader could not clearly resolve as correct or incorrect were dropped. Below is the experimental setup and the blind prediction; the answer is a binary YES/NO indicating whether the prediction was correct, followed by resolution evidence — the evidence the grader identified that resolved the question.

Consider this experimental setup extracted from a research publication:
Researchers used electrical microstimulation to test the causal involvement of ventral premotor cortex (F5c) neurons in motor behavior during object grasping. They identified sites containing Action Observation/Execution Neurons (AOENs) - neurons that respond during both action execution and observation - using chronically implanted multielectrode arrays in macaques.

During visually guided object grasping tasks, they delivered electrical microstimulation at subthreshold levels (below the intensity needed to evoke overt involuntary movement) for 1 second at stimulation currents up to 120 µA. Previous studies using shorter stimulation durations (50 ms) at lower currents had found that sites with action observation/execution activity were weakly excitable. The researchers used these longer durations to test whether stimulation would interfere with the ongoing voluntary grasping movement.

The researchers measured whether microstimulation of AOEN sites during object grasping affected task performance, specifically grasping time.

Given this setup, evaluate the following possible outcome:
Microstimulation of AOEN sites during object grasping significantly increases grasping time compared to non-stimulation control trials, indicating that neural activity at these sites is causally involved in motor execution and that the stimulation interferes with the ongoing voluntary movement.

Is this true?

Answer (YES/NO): YES